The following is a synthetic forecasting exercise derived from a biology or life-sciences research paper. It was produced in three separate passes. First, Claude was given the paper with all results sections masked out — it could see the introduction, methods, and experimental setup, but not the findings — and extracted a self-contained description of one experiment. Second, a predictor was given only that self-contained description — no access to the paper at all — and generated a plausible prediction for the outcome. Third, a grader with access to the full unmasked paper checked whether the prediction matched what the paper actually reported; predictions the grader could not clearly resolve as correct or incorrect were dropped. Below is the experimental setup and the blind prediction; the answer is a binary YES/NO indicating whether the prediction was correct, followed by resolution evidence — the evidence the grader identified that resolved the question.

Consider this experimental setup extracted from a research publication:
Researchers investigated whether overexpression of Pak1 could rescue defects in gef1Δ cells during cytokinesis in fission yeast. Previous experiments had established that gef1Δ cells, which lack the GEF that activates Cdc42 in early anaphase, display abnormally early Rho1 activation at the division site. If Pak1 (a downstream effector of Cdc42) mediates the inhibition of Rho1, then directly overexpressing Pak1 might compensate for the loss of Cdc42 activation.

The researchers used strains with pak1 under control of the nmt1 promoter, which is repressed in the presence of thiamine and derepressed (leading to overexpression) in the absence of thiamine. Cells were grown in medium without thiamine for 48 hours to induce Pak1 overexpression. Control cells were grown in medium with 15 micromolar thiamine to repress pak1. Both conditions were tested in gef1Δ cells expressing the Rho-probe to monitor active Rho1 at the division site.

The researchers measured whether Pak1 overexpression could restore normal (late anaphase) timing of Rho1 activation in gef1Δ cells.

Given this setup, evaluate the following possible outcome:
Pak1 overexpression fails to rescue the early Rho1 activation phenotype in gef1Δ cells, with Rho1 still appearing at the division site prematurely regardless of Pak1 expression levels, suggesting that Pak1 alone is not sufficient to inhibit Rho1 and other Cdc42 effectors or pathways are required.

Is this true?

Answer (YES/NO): NO